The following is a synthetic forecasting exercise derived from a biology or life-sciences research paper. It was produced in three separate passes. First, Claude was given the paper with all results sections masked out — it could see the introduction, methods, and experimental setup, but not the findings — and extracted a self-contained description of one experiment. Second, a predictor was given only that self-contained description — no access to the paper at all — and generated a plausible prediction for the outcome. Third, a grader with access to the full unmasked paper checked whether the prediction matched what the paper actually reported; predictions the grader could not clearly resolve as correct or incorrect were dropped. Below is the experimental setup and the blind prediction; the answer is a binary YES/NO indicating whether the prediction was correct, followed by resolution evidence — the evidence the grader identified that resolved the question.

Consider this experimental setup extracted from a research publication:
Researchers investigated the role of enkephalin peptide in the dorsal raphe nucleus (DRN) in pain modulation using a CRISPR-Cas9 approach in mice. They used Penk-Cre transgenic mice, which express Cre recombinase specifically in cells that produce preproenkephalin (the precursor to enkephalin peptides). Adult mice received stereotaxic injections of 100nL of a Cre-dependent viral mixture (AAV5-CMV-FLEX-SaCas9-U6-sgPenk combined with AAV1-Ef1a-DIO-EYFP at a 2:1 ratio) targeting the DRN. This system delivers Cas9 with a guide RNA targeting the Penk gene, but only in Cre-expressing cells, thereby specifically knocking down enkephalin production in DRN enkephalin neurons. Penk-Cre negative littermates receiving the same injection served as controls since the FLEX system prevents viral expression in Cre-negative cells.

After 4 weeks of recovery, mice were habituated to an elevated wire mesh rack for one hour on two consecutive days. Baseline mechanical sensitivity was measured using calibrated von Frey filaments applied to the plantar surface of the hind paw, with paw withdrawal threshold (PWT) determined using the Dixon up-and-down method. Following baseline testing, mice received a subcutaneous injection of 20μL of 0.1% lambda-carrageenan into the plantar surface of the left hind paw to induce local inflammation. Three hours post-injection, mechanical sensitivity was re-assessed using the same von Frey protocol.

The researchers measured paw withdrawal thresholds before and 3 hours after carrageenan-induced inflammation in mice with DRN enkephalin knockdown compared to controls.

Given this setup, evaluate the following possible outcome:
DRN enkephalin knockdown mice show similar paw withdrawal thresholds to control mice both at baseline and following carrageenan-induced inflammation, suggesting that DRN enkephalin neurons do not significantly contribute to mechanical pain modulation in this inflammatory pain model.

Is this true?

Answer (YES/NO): NO